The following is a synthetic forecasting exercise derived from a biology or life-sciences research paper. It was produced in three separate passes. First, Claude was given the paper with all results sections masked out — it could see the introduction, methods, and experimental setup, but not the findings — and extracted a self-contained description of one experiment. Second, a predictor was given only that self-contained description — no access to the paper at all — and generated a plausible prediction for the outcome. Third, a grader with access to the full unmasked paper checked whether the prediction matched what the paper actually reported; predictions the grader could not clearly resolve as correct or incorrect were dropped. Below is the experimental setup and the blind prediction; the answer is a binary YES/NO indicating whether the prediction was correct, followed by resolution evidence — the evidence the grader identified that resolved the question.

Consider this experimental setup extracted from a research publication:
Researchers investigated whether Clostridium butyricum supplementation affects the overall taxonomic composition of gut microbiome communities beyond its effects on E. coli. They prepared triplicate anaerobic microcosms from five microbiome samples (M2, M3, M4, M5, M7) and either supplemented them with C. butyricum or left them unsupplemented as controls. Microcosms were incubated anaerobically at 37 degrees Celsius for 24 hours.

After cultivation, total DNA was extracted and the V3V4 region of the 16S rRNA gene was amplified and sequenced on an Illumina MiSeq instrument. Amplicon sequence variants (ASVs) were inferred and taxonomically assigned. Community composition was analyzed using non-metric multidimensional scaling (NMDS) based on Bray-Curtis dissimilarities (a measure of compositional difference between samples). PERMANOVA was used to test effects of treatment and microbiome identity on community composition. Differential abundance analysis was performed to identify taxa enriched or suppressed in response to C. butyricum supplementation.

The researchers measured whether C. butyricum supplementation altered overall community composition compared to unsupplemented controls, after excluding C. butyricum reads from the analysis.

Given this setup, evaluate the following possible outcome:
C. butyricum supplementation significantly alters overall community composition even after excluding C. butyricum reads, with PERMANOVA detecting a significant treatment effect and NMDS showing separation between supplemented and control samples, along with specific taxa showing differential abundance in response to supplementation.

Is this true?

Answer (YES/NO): YES